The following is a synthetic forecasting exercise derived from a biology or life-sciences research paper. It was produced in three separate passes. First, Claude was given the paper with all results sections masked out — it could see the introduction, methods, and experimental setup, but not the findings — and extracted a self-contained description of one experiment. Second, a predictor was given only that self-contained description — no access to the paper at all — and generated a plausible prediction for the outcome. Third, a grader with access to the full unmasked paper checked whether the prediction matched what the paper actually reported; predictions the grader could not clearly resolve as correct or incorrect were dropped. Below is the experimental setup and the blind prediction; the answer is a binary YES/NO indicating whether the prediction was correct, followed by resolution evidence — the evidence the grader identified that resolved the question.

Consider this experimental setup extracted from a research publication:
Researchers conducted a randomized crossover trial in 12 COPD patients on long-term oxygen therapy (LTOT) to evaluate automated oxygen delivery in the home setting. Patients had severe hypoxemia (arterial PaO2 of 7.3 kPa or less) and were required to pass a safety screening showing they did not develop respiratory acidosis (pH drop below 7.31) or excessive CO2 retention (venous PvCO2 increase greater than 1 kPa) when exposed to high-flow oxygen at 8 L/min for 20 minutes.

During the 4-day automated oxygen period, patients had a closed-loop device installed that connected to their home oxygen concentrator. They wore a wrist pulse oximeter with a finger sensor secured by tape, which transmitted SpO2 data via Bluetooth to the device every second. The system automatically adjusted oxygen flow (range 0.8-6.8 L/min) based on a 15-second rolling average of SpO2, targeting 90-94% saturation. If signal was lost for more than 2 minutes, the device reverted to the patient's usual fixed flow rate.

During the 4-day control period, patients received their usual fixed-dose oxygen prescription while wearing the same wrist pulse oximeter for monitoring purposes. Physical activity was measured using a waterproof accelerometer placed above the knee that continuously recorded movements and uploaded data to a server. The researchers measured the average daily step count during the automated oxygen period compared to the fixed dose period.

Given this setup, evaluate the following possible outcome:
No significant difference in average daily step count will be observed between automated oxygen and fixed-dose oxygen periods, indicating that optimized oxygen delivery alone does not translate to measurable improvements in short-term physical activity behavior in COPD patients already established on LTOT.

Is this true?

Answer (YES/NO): YES